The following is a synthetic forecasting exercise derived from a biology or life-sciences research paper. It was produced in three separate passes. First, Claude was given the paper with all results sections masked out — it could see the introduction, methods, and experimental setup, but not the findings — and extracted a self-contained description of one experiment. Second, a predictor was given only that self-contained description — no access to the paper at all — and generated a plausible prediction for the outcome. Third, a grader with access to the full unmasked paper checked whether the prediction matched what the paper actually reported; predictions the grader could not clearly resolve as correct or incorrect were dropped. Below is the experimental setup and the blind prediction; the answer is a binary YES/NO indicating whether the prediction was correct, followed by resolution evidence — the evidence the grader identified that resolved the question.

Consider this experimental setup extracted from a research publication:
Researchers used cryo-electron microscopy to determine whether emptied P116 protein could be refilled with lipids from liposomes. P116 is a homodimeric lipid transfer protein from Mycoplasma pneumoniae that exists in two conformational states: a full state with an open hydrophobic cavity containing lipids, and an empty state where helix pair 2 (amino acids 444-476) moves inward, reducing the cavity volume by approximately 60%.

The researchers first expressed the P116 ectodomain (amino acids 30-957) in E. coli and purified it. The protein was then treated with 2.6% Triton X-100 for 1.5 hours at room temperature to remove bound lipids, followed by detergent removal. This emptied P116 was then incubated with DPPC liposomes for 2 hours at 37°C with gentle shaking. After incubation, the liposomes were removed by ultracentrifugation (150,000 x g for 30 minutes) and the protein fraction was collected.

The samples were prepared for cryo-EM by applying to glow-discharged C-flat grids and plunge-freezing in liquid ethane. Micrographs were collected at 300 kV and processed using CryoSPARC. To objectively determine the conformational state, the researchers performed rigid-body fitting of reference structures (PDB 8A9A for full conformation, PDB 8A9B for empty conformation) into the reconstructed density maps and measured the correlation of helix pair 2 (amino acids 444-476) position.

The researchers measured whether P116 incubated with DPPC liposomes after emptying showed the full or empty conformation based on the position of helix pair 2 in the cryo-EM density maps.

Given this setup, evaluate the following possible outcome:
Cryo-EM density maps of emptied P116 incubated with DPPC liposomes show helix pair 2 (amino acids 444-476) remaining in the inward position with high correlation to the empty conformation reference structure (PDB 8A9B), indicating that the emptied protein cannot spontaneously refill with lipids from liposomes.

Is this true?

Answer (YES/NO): NO